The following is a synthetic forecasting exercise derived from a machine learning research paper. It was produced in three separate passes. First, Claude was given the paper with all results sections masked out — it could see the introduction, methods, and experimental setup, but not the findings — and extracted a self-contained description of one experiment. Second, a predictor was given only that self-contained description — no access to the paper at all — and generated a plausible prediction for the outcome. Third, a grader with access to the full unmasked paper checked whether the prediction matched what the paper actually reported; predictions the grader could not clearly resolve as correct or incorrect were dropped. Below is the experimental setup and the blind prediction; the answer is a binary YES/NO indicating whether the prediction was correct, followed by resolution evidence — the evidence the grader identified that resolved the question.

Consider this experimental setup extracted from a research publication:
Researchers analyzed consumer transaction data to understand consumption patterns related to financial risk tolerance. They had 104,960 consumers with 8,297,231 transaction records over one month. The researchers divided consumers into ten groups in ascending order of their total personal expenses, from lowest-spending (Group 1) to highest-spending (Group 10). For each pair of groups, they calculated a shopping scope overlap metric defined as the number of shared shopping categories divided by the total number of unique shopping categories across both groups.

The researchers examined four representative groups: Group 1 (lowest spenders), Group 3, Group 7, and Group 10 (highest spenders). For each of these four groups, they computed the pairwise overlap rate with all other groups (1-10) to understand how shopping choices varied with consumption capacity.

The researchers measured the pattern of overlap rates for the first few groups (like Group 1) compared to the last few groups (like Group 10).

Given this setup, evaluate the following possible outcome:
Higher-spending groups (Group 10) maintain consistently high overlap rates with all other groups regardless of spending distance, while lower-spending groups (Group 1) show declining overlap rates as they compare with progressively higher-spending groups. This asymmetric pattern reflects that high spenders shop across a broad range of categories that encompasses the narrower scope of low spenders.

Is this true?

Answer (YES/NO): NO